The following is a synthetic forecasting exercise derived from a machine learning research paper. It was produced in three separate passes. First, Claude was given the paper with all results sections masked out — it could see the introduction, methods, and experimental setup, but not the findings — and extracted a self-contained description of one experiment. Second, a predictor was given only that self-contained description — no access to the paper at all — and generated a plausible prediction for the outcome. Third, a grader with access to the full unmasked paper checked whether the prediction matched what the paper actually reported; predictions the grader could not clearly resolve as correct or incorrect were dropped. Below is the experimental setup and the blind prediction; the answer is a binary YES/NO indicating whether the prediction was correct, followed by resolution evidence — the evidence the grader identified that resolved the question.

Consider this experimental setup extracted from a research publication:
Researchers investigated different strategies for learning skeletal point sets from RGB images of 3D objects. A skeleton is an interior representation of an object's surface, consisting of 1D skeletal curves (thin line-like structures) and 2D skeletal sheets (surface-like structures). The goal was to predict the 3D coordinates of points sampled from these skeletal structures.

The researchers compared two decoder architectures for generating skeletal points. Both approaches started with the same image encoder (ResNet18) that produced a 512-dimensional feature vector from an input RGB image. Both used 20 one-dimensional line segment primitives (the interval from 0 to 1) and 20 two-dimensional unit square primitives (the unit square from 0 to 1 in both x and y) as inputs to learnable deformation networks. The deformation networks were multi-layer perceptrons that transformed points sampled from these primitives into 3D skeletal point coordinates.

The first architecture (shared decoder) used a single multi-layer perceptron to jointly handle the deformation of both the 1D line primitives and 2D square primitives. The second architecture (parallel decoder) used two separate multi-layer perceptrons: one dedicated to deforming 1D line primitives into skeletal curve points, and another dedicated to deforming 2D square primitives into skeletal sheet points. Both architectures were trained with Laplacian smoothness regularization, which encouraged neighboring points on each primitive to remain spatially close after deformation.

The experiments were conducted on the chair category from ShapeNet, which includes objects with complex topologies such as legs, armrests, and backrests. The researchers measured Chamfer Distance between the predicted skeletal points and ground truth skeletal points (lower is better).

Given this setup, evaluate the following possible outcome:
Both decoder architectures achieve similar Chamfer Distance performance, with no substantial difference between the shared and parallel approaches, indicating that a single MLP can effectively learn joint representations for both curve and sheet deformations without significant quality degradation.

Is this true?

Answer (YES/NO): NO